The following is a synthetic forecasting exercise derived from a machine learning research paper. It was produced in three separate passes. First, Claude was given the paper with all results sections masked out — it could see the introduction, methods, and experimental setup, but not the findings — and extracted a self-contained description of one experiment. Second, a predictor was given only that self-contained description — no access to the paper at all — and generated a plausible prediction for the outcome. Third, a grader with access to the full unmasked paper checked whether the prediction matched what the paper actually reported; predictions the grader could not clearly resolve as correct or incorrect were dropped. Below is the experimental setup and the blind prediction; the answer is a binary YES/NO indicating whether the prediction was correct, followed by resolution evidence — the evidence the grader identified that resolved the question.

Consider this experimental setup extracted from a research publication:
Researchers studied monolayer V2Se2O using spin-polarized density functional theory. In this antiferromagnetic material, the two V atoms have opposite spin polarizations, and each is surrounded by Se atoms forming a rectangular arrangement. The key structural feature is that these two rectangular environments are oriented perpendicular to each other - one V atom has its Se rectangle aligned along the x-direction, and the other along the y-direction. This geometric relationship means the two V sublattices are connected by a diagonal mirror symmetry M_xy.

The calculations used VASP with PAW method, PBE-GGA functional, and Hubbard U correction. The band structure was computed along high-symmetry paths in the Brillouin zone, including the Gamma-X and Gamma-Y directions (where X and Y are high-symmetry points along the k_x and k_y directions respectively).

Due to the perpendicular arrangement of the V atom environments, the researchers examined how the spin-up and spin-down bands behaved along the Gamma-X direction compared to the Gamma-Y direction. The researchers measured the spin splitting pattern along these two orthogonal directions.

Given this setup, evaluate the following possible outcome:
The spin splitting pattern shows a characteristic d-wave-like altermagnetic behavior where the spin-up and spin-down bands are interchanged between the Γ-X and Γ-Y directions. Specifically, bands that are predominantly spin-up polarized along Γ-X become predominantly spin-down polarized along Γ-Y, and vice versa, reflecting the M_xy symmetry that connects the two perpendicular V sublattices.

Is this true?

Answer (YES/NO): YES